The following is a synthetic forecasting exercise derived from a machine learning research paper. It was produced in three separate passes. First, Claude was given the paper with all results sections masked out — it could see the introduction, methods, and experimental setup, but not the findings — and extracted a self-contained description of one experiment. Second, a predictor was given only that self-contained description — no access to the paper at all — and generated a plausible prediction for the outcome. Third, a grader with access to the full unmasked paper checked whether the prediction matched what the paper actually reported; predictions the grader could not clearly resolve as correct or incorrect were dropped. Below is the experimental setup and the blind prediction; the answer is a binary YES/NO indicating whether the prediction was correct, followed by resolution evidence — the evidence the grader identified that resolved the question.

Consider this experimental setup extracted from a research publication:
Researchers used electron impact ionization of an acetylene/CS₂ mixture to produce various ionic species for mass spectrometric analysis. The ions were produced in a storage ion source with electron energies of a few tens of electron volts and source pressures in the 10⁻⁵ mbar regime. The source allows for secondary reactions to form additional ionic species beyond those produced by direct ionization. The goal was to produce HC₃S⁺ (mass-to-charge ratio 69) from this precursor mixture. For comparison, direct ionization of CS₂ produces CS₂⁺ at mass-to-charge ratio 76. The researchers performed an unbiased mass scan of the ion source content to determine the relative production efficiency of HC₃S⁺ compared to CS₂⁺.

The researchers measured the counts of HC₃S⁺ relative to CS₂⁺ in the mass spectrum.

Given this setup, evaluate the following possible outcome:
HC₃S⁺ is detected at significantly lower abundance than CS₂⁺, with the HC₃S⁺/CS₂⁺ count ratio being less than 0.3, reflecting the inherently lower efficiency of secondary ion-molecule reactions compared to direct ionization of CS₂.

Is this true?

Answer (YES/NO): NO